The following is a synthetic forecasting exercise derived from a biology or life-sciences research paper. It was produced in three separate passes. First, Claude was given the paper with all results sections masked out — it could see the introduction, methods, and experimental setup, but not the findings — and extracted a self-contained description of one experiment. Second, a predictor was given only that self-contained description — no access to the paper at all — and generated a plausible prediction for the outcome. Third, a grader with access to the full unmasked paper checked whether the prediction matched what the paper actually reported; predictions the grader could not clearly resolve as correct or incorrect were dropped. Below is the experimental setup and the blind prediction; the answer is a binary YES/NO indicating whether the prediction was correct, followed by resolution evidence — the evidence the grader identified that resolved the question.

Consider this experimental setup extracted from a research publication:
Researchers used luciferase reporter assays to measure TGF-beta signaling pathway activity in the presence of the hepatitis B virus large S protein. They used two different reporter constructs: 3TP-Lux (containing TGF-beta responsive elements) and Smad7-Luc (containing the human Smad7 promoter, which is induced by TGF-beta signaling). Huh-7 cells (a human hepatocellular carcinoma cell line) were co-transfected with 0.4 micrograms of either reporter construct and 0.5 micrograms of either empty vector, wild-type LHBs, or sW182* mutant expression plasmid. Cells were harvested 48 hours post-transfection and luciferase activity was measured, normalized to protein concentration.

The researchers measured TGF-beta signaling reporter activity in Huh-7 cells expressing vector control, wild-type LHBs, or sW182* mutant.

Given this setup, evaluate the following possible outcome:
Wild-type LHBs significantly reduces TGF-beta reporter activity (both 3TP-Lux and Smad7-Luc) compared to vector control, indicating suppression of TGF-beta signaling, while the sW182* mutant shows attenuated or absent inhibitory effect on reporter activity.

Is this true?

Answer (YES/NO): NO